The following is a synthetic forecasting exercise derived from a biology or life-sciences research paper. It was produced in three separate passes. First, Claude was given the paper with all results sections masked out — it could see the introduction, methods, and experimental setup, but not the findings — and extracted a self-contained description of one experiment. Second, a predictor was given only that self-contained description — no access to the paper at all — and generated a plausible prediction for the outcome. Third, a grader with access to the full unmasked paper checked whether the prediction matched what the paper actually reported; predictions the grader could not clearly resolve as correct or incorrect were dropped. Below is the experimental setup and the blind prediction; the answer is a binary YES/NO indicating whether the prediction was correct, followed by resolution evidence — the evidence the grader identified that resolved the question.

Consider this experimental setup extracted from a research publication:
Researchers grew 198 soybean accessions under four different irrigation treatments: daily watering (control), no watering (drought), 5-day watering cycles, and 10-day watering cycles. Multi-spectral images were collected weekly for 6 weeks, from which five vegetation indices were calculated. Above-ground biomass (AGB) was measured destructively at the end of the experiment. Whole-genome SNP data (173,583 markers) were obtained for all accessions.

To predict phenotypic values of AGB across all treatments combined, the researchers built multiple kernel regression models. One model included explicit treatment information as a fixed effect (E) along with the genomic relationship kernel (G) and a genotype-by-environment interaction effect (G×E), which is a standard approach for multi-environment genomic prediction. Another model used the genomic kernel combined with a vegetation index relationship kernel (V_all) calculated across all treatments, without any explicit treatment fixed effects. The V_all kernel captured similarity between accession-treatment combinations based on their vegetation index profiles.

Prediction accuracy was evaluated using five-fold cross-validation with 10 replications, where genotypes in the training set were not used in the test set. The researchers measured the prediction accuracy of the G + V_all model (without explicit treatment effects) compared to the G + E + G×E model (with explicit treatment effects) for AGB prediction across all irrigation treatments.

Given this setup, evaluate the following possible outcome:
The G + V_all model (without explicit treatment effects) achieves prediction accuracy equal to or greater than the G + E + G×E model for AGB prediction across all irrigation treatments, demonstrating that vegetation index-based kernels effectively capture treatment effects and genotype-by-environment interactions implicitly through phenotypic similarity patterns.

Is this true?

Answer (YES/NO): NO